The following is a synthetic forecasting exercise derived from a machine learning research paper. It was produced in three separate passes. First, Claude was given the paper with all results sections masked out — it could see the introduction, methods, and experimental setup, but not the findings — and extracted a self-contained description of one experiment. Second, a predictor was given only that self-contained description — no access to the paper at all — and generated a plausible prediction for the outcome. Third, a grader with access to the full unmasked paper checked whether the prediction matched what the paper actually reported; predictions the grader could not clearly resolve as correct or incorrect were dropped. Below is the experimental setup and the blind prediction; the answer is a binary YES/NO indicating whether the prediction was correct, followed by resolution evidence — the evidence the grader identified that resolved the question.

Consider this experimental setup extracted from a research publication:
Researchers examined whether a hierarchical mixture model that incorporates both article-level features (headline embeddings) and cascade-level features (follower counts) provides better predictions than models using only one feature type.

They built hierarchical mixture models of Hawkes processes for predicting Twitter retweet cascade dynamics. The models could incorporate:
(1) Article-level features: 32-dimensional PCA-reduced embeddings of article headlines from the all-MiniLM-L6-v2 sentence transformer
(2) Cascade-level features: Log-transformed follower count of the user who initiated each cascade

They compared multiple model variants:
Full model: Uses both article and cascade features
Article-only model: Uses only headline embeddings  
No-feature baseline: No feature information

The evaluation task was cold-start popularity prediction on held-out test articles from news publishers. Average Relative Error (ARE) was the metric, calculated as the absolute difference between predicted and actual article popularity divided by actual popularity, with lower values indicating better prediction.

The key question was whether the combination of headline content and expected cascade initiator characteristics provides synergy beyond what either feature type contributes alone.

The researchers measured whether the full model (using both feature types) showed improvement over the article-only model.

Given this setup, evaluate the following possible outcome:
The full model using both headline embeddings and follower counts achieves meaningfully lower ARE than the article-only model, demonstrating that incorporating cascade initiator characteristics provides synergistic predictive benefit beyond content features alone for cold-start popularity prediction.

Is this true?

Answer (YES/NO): YES